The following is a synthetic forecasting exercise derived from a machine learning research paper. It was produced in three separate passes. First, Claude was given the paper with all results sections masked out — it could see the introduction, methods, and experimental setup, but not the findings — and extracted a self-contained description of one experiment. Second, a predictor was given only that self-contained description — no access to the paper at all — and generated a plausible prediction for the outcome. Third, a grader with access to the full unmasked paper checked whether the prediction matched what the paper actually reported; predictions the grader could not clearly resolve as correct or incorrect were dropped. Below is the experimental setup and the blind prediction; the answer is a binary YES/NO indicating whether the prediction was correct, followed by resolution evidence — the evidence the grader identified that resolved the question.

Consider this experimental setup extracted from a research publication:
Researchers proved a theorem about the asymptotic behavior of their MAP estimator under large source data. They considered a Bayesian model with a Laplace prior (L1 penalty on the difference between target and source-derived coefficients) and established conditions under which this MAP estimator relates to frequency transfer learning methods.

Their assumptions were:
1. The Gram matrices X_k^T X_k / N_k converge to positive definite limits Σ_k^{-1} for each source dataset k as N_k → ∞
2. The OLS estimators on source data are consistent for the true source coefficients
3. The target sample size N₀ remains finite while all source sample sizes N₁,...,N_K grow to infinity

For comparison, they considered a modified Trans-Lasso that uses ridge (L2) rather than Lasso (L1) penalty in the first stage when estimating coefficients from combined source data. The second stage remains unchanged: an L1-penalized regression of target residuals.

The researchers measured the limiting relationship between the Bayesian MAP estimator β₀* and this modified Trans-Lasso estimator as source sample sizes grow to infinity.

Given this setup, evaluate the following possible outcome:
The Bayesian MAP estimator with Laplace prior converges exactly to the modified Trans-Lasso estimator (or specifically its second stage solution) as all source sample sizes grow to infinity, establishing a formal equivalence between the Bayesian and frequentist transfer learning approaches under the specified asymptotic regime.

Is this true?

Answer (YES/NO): YES